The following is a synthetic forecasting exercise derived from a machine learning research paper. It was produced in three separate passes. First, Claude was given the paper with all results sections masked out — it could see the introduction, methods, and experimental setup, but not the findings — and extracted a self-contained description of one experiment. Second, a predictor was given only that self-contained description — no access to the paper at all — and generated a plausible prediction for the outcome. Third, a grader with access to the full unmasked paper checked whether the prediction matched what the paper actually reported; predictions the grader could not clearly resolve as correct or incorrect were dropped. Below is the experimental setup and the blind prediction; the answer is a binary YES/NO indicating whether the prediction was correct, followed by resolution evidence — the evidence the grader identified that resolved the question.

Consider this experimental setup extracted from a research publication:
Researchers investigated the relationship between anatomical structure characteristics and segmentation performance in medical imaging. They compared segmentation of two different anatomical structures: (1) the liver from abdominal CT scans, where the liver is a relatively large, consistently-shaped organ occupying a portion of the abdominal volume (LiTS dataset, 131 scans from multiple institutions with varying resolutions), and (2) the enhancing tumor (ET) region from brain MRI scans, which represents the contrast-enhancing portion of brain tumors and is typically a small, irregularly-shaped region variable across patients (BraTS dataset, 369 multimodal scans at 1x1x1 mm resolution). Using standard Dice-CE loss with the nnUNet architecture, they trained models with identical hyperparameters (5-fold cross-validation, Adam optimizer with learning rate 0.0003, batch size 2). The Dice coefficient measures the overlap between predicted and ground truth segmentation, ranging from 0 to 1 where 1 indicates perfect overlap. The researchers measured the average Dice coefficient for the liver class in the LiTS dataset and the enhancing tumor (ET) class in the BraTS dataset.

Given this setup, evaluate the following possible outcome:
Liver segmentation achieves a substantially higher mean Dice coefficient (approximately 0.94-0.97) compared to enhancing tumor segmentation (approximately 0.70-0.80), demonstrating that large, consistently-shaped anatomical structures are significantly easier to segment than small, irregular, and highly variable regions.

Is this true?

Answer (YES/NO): NO